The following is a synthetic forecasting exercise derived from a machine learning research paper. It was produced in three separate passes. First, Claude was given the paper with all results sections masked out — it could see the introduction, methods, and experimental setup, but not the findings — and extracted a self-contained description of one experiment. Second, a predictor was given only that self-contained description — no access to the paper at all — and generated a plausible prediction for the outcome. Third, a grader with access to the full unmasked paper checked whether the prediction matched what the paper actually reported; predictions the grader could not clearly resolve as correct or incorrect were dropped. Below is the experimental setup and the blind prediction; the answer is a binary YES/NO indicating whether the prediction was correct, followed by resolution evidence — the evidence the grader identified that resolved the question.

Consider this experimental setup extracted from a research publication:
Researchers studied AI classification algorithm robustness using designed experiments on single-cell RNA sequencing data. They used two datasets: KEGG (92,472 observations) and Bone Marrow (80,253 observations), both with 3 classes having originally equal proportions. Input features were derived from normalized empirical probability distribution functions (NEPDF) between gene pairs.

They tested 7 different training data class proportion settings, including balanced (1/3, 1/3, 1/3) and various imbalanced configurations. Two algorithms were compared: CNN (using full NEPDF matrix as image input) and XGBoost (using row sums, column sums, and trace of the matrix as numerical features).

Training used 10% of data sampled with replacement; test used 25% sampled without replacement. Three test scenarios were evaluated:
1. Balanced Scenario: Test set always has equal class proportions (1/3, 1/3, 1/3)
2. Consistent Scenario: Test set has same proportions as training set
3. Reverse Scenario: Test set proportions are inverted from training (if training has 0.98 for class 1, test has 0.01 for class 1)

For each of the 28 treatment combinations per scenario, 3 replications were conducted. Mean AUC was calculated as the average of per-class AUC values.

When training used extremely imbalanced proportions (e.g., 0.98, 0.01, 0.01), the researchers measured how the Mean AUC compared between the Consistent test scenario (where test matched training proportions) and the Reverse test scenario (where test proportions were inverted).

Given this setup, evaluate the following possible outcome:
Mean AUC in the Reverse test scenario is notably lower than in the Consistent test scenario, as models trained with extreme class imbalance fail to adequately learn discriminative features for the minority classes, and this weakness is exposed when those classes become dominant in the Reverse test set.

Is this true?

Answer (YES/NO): YES